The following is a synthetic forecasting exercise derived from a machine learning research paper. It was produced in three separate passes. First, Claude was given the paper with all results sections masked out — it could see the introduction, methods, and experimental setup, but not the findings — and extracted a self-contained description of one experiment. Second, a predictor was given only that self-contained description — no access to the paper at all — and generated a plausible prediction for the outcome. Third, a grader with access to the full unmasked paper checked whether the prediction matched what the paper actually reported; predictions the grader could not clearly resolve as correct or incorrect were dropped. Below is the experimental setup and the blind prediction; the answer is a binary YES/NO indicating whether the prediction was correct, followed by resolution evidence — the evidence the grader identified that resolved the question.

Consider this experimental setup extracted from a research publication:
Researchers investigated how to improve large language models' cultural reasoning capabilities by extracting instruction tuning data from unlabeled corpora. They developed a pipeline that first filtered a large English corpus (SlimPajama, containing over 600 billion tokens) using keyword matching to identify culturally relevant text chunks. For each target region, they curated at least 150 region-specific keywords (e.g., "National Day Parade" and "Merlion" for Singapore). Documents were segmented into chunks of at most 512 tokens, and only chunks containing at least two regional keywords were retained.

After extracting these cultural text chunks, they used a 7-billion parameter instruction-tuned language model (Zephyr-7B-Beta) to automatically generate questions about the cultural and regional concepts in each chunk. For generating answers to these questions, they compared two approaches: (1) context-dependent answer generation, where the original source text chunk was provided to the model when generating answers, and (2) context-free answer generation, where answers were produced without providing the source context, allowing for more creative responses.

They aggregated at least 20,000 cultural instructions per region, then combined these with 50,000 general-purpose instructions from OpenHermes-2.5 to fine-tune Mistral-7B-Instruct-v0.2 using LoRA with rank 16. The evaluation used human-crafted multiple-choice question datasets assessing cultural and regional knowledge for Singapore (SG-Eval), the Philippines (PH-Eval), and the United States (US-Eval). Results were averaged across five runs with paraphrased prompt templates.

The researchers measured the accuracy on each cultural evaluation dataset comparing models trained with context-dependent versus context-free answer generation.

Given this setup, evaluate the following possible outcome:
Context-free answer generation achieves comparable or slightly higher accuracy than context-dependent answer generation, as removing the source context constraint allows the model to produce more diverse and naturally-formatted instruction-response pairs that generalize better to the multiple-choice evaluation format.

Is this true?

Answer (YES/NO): NO